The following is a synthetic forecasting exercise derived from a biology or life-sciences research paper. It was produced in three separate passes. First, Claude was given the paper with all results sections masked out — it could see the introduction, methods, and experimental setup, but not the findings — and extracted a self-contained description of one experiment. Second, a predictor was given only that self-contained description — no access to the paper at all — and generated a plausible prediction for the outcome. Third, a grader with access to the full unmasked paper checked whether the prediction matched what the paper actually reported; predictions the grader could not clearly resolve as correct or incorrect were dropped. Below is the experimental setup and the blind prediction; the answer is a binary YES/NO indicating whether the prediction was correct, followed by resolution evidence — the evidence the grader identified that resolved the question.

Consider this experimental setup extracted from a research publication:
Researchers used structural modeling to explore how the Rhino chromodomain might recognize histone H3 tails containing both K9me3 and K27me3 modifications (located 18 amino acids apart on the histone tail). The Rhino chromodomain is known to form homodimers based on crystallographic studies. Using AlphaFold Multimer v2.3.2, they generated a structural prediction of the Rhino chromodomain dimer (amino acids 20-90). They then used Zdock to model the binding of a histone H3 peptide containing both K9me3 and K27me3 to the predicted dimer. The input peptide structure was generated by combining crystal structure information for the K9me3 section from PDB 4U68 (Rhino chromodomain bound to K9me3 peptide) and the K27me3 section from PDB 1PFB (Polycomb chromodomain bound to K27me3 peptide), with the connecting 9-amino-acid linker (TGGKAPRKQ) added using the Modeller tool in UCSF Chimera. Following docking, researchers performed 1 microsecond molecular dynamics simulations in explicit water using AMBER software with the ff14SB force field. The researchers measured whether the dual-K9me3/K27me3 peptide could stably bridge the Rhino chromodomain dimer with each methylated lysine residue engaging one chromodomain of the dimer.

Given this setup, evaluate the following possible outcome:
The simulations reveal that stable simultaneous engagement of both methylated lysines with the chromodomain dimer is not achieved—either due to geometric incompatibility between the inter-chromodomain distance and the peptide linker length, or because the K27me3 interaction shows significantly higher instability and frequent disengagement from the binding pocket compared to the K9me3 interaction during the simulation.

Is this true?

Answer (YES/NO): NO